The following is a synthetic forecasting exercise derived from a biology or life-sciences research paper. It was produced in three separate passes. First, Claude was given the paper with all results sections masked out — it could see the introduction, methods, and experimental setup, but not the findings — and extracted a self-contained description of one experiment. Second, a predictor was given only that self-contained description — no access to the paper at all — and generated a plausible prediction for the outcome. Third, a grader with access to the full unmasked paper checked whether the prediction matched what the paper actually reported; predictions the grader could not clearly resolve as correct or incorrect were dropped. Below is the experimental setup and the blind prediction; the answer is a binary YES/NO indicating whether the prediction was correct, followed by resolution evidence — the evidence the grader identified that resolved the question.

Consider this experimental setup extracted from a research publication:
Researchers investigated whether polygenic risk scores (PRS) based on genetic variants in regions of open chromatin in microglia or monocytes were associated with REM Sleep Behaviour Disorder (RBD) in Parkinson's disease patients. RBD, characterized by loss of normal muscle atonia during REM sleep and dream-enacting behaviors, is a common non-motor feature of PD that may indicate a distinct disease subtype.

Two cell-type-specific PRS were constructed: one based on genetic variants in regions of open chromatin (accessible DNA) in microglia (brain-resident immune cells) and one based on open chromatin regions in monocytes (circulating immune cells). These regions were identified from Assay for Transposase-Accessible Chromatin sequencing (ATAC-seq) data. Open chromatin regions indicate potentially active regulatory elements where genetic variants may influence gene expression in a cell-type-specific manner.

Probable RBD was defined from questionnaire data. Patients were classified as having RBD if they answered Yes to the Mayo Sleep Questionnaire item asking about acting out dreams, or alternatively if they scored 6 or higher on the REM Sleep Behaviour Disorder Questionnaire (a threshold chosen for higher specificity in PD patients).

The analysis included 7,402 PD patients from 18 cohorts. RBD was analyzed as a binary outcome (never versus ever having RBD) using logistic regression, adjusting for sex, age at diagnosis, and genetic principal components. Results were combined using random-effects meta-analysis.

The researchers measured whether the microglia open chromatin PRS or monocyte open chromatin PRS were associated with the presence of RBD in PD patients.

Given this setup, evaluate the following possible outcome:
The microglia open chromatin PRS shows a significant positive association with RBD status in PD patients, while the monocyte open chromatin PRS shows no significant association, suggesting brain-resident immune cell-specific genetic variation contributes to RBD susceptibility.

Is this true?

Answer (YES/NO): NO